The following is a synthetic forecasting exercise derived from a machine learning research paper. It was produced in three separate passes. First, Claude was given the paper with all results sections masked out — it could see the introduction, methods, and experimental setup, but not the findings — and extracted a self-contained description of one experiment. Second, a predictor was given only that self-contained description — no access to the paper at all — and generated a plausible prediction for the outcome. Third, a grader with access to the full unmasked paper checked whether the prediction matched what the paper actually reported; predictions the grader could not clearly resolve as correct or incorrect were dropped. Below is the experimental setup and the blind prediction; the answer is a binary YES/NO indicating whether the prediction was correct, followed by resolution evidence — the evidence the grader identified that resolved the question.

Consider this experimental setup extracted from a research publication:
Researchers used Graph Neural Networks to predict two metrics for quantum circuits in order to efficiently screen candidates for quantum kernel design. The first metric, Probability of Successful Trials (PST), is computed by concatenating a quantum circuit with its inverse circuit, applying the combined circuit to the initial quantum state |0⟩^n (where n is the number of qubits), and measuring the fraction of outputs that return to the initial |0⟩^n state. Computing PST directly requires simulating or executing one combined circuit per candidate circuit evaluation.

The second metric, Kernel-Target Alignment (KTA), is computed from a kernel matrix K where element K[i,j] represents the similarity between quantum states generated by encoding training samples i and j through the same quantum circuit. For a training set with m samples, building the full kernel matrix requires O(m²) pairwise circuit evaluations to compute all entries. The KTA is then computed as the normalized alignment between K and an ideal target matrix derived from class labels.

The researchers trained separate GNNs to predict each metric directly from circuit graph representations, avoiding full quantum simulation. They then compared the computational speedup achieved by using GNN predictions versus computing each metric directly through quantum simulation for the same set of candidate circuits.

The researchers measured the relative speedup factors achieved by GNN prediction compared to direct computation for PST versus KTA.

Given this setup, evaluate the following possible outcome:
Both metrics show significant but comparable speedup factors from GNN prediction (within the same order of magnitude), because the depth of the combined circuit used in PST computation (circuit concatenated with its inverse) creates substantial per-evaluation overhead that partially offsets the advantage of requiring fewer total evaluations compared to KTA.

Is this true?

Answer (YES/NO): NO